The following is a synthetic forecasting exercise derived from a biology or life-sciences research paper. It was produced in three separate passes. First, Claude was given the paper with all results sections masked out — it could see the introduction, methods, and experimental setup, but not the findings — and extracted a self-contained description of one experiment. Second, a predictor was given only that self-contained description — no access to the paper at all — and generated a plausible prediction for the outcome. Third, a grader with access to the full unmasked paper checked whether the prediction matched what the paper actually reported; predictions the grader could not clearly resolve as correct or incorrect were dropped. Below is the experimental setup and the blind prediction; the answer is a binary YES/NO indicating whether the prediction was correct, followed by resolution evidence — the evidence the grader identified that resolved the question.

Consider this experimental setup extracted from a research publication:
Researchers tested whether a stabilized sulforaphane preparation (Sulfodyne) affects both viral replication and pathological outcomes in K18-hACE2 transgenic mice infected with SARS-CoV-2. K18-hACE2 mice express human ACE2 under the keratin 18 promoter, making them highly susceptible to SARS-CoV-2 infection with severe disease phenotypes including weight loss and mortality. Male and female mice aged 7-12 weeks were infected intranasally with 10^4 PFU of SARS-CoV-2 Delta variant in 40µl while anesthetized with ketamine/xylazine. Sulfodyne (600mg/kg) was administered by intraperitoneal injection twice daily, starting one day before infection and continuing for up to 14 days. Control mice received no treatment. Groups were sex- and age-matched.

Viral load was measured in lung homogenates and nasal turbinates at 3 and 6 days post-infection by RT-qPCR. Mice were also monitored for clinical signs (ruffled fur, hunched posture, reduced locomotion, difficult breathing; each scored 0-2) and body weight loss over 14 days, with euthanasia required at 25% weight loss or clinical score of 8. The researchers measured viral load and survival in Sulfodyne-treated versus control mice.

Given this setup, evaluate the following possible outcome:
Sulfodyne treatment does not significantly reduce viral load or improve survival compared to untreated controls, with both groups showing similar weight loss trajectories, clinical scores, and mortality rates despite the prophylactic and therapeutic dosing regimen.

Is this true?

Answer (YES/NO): NO